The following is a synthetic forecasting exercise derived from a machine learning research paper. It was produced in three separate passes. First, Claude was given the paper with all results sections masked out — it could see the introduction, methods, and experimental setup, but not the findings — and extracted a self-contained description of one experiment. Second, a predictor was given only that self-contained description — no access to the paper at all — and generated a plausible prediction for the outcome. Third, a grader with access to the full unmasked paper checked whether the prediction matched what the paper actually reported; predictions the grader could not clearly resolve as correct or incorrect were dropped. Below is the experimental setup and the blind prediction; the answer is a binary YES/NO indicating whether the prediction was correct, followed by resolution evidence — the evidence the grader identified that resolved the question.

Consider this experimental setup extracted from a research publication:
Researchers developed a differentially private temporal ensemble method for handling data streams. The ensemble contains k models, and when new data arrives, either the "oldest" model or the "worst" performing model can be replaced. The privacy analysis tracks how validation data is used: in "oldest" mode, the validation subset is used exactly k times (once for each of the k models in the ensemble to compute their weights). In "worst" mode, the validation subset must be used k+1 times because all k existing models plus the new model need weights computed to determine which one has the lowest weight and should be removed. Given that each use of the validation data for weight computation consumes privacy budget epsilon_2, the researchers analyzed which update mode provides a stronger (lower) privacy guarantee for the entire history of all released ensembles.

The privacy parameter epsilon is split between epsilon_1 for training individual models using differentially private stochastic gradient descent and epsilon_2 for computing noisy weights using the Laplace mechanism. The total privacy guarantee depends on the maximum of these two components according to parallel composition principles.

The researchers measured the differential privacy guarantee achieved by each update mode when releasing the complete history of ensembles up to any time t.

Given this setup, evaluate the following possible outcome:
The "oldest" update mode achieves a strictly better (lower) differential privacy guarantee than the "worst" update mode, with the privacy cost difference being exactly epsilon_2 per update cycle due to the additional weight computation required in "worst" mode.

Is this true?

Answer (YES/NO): NO